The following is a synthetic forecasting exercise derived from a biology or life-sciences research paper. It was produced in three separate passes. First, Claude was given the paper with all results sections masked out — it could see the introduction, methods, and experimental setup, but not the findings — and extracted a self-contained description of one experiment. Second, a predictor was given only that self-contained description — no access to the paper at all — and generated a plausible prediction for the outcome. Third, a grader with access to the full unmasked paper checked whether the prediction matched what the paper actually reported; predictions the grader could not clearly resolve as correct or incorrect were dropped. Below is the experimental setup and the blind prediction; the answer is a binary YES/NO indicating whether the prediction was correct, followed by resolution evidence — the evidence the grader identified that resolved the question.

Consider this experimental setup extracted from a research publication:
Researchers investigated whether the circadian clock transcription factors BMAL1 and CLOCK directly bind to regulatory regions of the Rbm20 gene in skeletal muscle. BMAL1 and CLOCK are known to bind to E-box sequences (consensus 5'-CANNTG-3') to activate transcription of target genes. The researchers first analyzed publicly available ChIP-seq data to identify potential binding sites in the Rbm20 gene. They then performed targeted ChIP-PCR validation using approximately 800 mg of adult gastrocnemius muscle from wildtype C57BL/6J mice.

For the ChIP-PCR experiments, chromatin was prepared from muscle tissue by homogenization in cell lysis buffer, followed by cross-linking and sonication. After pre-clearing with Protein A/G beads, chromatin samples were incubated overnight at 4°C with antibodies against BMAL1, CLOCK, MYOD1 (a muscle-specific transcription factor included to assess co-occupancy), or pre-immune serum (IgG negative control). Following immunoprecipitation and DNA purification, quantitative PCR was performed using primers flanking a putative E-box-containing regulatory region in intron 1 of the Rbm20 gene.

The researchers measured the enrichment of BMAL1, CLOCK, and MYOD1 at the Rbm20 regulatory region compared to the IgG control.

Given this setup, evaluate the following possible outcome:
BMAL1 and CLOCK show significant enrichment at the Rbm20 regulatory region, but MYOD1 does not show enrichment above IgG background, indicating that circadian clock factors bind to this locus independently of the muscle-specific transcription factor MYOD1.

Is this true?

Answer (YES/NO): NO